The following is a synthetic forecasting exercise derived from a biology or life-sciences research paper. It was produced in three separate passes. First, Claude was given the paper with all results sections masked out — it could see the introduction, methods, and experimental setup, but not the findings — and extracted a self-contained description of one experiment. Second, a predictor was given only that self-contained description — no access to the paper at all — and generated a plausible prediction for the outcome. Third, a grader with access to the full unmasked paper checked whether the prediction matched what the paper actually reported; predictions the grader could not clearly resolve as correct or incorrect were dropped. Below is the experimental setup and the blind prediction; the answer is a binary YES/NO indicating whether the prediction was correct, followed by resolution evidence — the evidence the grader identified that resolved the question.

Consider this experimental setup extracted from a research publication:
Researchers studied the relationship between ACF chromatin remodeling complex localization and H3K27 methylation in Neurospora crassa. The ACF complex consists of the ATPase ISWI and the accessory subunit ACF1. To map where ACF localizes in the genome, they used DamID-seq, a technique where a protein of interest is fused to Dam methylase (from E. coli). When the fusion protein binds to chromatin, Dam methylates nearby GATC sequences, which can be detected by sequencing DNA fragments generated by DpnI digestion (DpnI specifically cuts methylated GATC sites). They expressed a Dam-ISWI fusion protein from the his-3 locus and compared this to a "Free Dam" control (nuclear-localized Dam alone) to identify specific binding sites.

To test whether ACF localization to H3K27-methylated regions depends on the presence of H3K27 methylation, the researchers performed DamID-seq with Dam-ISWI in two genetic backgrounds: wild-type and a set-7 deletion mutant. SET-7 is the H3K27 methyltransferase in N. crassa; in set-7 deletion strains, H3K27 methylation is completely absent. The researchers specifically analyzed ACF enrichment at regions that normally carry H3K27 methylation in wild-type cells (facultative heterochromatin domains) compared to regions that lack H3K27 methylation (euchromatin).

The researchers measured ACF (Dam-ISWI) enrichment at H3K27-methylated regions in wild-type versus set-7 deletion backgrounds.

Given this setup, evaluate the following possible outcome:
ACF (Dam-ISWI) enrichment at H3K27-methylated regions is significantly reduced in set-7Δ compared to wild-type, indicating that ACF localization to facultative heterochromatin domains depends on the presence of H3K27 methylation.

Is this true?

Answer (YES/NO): NO